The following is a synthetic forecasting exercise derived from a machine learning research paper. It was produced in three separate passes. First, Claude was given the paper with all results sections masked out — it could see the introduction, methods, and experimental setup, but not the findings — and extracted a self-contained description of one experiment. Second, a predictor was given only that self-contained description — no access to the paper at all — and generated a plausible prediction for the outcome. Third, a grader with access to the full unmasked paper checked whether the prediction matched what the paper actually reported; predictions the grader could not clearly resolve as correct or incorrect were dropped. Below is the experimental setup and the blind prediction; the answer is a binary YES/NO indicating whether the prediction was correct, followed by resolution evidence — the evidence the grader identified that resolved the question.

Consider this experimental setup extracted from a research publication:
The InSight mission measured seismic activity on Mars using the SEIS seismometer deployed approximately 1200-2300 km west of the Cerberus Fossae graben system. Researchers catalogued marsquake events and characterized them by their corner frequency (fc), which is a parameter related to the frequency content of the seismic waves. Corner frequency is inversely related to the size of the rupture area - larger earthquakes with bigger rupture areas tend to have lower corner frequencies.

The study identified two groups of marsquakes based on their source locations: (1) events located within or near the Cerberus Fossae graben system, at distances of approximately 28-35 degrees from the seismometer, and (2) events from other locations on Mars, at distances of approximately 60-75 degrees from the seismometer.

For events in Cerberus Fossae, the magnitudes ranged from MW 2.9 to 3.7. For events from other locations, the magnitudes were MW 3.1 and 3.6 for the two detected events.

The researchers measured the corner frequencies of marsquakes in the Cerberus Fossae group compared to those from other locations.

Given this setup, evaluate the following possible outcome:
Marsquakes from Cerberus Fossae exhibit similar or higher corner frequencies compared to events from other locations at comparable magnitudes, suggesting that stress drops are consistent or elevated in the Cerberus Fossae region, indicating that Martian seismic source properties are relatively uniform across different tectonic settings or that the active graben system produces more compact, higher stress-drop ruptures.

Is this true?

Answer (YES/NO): NO